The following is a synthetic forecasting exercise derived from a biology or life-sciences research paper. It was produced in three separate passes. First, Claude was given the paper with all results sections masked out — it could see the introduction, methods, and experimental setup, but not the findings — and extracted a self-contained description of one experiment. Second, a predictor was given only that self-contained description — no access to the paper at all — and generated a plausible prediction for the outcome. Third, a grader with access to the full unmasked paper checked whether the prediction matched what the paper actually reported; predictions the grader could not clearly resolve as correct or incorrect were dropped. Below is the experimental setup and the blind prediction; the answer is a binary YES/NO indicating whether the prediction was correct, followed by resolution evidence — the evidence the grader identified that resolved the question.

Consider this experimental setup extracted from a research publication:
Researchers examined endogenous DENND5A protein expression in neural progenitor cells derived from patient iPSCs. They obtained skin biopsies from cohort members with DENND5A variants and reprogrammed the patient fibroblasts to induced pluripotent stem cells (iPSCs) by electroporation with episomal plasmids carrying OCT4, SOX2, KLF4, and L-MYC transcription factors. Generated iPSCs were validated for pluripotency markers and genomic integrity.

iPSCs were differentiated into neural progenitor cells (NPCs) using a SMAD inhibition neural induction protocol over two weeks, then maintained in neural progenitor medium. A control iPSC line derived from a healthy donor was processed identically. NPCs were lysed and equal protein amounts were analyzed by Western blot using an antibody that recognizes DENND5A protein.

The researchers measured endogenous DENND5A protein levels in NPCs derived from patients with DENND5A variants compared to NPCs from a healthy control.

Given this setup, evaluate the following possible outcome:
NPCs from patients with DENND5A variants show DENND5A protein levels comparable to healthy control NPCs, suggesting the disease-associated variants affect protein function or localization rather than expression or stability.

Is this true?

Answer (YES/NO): NO